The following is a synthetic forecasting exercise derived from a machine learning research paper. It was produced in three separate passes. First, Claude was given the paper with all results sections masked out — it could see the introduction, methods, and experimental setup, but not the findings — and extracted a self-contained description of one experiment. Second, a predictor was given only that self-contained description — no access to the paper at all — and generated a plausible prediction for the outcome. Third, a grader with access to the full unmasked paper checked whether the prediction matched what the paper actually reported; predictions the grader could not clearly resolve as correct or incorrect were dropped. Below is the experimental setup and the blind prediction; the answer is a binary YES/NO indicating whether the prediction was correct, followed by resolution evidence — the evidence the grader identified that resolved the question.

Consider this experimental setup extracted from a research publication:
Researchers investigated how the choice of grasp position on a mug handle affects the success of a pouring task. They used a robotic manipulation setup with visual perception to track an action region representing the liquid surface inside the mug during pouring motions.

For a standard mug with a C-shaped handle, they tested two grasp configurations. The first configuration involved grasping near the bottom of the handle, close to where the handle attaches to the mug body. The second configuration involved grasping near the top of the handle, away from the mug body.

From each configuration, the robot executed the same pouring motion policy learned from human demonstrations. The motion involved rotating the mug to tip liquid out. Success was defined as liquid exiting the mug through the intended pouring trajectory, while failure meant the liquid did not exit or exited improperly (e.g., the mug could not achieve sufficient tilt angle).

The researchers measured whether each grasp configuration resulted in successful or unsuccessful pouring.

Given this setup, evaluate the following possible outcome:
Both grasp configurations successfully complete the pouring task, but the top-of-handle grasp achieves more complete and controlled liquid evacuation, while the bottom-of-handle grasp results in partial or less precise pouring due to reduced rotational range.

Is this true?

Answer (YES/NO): NO